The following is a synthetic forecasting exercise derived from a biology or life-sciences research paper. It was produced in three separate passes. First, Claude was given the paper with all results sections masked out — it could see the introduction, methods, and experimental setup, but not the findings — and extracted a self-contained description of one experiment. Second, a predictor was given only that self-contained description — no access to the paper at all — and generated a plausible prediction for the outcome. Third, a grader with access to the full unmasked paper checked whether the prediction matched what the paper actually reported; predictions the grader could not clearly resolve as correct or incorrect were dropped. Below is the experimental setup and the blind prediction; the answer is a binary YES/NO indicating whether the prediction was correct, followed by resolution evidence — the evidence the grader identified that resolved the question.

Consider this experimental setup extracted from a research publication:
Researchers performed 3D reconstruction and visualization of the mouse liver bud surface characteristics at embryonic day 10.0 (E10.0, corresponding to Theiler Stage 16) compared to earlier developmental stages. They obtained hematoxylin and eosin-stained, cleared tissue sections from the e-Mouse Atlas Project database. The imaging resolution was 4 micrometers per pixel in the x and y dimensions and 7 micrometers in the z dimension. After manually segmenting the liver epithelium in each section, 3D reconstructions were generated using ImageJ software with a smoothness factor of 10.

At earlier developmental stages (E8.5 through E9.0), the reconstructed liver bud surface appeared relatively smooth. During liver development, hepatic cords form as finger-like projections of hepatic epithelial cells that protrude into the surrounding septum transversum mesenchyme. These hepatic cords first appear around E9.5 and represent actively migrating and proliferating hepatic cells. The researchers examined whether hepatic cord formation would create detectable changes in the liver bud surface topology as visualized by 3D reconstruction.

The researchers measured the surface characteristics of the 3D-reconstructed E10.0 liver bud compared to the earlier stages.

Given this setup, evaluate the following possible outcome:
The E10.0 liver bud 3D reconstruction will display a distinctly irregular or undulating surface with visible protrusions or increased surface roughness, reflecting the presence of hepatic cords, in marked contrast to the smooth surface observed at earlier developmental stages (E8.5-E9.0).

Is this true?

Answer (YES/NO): YES